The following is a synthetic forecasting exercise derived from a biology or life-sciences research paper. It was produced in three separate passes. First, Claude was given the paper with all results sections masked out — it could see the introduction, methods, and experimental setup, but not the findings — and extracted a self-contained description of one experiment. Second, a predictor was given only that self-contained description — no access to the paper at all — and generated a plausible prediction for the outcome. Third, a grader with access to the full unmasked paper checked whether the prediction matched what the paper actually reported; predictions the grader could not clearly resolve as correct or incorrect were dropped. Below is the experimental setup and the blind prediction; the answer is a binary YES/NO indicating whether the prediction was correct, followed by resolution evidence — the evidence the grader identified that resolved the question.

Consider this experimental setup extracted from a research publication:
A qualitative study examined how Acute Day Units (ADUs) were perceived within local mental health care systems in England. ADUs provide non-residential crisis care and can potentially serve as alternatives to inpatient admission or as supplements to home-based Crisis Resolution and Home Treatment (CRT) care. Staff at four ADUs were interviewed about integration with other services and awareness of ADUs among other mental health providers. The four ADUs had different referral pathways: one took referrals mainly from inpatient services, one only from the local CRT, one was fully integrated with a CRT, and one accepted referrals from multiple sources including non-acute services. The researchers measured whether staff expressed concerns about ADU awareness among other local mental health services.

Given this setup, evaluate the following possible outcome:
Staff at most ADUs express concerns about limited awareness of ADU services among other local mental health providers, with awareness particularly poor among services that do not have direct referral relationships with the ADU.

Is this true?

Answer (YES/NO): NO